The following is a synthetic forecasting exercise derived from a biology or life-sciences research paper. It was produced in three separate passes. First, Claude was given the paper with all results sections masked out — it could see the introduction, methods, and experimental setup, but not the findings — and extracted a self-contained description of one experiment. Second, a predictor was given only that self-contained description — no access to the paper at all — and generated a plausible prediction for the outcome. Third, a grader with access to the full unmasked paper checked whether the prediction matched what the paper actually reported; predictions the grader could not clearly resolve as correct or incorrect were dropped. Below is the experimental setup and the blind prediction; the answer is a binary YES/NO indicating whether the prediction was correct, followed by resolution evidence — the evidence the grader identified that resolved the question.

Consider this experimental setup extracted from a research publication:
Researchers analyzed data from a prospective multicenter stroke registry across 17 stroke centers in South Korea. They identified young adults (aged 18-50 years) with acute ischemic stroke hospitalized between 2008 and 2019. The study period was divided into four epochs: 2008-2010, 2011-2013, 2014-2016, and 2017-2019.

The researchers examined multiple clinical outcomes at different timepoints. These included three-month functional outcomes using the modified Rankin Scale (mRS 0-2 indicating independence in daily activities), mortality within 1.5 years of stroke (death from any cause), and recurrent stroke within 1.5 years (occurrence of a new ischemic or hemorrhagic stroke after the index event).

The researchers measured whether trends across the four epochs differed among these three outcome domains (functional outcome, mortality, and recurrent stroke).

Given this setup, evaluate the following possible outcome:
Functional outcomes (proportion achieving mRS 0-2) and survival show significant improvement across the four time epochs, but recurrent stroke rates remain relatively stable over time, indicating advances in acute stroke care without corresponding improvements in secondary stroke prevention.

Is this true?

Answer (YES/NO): NO